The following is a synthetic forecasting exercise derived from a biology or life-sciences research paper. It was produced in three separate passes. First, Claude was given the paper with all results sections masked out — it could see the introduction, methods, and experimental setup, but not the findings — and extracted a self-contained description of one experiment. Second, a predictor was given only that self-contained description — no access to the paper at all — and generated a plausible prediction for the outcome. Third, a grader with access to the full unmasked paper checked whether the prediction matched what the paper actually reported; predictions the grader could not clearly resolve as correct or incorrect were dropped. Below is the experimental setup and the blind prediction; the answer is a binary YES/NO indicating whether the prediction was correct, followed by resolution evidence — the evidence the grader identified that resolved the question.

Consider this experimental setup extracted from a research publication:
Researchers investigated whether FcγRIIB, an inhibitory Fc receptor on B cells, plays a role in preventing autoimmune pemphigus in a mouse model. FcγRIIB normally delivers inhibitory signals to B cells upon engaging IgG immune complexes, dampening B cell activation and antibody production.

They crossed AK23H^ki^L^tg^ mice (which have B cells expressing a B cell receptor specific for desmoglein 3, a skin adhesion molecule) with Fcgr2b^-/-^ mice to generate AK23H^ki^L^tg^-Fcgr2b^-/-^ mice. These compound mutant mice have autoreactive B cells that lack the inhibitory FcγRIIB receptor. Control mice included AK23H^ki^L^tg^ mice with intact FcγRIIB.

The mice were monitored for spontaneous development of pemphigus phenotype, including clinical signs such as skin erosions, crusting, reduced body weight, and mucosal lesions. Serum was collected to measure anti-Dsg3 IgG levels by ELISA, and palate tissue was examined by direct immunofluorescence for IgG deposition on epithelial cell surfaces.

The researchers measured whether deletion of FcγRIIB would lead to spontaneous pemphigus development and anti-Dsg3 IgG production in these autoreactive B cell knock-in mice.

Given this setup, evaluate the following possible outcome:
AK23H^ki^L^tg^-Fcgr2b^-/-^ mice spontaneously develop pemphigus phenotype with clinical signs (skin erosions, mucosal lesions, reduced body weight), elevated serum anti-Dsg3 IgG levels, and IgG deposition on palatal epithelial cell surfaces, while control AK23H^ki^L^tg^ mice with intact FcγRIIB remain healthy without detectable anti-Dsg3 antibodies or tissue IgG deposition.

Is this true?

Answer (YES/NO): YES